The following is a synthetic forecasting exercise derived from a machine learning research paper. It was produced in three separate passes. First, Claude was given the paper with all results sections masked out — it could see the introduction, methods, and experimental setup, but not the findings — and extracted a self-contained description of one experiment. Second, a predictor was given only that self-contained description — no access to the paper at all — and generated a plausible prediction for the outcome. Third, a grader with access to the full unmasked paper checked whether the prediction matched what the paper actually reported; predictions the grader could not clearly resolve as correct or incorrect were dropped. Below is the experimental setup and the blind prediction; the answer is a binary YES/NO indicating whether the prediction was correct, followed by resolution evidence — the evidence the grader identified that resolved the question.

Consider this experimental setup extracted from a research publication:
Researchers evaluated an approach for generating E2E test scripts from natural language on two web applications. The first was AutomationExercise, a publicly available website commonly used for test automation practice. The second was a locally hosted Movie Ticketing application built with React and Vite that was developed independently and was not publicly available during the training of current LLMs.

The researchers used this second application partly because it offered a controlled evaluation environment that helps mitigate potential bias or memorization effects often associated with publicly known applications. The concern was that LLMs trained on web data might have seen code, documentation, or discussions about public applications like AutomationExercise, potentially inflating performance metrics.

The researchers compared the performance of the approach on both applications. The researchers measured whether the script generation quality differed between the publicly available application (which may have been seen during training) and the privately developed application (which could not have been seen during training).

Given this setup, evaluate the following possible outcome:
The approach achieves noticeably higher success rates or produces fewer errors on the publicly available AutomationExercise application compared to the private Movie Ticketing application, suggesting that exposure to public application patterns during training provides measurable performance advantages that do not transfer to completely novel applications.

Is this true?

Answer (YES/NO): NO